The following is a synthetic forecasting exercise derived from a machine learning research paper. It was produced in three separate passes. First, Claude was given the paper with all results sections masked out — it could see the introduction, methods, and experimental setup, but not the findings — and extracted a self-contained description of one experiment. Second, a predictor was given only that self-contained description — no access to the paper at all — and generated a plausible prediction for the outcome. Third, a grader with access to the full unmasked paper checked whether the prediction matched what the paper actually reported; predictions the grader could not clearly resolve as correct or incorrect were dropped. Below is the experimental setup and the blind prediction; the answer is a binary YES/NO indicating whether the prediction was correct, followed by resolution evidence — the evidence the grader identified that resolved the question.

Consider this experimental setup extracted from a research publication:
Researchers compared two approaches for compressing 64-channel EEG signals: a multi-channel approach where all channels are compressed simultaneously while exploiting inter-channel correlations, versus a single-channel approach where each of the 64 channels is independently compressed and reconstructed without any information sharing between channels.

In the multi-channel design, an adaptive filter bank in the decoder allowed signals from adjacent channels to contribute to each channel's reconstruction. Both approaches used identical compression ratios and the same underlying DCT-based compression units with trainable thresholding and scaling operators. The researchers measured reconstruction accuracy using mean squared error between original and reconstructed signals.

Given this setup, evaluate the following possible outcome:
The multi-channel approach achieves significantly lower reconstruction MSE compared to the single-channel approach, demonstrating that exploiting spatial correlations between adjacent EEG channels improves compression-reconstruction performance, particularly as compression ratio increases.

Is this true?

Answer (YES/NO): NO